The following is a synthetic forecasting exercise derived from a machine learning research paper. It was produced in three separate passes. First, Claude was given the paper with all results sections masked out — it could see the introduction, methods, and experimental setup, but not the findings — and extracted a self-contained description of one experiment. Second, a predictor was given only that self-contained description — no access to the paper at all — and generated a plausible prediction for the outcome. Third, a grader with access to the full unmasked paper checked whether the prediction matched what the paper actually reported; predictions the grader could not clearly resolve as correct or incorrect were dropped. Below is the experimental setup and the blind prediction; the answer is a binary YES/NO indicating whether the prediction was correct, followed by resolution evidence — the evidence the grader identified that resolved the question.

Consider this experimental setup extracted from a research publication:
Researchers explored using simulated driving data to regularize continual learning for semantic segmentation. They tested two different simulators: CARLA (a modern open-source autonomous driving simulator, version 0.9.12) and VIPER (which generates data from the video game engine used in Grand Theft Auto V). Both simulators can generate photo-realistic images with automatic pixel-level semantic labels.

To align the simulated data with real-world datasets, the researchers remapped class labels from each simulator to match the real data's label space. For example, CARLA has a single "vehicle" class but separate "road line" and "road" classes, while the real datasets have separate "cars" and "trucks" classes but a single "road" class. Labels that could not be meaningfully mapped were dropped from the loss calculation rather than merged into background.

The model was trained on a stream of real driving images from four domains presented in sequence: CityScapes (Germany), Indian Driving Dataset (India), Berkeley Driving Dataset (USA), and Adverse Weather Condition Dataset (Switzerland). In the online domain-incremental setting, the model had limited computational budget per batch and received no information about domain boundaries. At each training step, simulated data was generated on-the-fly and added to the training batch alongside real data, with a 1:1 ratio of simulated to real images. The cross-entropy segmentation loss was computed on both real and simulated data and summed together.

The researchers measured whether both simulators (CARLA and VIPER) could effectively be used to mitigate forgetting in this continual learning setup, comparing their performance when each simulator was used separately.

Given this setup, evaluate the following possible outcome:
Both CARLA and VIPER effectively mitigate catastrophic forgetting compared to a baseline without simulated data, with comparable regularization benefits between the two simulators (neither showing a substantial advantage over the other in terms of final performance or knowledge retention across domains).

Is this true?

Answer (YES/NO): NO